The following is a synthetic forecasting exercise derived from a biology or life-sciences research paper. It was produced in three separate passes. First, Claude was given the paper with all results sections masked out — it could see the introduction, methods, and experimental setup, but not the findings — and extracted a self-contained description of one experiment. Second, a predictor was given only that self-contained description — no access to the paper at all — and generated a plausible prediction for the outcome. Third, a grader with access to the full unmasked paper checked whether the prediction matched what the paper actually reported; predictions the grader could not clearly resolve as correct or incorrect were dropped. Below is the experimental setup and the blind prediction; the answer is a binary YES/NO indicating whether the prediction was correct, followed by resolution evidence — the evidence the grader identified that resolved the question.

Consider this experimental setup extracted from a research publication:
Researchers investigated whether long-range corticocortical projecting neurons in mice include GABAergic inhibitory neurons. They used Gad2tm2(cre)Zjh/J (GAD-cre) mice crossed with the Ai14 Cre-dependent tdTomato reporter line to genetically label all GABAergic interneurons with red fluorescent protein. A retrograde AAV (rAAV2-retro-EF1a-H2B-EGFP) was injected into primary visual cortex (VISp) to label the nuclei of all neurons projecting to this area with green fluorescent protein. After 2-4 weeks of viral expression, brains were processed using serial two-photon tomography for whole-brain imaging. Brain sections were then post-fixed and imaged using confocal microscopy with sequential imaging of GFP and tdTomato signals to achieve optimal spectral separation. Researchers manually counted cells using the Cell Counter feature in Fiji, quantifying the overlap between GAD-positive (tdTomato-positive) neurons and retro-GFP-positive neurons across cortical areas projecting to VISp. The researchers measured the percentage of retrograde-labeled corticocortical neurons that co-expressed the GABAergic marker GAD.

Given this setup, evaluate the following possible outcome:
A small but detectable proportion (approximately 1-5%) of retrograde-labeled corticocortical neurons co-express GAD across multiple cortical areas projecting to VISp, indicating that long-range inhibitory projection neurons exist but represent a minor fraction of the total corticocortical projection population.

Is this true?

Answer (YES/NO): YES